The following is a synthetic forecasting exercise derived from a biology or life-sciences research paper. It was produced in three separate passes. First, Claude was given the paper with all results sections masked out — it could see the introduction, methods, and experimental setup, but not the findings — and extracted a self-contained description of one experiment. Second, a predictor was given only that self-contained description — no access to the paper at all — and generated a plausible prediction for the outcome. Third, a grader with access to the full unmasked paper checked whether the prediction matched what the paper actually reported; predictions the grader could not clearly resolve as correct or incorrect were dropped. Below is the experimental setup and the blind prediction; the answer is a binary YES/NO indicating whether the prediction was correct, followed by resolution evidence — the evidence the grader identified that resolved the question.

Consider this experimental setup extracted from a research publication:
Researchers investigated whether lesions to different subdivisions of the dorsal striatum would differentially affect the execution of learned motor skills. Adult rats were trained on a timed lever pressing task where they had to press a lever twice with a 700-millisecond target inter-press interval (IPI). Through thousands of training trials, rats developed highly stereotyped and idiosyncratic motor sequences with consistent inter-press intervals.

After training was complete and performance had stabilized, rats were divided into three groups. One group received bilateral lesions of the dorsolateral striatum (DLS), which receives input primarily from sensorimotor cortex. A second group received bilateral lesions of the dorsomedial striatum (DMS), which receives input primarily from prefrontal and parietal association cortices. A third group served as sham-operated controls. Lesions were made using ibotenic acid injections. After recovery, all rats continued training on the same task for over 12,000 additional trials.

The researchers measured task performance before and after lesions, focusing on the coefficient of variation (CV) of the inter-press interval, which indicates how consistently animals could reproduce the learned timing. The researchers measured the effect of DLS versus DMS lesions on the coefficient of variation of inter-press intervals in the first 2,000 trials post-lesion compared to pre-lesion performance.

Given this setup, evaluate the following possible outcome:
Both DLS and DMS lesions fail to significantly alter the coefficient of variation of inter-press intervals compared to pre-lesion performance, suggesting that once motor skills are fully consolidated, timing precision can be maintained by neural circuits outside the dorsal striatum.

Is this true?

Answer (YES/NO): NO